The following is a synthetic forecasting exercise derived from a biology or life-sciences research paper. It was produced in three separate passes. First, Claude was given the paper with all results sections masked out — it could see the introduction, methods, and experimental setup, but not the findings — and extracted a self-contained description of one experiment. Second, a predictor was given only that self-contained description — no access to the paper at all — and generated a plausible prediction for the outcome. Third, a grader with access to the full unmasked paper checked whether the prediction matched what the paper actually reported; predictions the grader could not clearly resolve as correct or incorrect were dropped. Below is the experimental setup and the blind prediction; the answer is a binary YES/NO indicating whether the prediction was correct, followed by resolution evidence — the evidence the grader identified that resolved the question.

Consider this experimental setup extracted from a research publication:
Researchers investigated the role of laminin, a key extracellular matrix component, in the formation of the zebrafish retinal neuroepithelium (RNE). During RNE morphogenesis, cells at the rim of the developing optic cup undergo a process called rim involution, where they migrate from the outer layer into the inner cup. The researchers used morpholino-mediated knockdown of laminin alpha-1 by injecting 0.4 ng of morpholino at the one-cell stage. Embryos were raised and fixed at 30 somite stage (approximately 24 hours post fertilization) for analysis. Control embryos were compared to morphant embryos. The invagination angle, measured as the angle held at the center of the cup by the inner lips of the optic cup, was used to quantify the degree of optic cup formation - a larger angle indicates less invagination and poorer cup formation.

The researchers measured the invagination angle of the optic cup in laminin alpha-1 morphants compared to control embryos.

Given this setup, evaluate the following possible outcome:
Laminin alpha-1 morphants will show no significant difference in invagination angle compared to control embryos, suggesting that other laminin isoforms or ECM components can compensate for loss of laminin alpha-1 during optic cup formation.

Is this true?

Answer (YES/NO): NO